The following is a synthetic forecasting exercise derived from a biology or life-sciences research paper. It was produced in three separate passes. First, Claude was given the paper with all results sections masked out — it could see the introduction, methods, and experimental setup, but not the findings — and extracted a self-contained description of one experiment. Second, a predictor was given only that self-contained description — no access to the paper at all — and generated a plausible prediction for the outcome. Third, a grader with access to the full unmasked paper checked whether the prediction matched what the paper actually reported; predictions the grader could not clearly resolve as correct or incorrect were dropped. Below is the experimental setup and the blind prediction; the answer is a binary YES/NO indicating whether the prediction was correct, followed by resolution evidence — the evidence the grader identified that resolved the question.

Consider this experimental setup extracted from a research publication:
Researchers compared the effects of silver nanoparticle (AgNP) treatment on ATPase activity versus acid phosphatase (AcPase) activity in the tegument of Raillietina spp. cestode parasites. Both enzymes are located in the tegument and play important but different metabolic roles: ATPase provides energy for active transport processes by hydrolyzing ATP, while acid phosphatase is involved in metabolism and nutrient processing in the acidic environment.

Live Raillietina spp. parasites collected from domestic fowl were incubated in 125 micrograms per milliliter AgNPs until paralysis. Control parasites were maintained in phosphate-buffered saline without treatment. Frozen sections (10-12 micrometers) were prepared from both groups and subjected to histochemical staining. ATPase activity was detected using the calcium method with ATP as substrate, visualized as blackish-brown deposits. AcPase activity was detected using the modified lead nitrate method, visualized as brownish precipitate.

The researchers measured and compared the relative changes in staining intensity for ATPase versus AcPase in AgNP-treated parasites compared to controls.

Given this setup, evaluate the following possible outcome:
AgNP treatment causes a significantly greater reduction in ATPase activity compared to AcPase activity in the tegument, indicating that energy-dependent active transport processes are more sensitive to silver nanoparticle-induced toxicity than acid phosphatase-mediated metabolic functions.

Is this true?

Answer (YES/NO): YES